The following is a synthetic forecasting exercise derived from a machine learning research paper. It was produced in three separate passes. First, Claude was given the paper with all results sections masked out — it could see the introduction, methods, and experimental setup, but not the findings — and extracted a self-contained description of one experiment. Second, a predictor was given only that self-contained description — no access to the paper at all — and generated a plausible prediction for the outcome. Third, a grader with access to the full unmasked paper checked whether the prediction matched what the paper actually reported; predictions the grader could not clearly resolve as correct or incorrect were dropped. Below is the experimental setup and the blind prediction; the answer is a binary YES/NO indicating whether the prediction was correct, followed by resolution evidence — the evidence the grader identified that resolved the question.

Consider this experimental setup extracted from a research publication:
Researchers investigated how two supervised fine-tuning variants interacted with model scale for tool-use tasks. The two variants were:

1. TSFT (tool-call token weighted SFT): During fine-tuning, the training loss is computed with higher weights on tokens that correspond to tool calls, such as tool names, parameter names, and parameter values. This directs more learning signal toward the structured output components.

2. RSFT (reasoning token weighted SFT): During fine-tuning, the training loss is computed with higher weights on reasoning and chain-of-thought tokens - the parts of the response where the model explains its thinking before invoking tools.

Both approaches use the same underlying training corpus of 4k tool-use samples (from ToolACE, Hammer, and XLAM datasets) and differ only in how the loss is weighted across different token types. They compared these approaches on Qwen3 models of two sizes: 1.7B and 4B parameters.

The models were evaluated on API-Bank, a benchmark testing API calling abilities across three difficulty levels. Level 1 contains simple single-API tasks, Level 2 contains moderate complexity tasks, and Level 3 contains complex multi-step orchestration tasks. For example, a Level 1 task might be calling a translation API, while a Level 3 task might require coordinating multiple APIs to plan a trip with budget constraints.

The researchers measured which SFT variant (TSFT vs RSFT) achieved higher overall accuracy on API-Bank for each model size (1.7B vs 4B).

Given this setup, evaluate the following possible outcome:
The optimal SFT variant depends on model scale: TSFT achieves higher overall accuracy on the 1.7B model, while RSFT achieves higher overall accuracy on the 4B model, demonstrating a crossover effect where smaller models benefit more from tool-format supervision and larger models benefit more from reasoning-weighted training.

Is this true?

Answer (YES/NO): NO